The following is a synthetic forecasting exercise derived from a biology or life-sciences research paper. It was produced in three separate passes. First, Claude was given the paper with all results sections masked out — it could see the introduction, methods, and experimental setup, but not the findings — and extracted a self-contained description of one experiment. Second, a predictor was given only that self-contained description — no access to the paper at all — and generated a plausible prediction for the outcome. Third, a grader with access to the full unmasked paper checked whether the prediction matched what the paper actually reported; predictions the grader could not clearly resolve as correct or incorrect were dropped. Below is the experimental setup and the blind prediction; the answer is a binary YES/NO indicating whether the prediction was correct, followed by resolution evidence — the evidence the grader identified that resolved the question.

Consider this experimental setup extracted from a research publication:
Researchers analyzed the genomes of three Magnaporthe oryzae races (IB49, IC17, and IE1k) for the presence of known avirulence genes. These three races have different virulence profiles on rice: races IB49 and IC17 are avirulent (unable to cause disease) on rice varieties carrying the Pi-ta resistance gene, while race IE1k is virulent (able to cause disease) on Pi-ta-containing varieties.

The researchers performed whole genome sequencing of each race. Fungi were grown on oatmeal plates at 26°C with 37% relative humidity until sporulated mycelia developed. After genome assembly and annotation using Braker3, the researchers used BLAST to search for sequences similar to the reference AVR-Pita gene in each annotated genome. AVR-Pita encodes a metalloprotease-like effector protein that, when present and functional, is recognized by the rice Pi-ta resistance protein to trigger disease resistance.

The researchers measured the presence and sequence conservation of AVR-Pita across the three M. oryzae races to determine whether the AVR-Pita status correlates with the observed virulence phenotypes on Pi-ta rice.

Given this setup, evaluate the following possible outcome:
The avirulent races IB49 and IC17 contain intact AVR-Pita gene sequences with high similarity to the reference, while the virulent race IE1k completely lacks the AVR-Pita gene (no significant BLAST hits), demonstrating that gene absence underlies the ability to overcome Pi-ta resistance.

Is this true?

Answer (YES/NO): YES